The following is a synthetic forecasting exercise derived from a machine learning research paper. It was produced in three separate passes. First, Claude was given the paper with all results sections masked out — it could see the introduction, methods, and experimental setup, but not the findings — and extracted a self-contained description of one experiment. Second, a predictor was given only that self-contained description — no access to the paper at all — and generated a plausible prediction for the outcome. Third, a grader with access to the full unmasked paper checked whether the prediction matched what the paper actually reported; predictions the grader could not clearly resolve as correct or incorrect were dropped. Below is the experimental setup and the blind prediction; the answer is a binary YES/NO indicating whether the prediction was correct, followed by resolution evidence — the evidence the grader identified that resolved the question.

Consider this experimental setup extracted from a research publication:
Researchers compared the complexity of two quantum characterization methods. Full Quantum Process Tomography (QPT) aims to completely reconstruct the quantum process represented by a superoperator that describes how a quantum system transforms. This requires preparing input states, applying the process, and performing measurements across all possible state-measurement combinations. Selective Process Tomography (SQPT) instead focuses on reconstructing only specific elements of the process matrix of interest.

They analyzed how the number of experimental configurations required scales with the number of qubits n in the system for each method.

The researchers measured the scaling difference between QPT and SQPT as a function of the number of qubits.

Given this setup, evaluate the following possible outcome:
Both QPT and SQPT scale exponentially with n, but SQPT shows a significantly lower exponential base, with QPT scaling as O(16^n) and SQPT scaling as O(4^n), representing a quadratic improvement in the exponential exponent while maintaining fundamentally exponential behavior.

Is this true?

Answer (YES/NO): NO